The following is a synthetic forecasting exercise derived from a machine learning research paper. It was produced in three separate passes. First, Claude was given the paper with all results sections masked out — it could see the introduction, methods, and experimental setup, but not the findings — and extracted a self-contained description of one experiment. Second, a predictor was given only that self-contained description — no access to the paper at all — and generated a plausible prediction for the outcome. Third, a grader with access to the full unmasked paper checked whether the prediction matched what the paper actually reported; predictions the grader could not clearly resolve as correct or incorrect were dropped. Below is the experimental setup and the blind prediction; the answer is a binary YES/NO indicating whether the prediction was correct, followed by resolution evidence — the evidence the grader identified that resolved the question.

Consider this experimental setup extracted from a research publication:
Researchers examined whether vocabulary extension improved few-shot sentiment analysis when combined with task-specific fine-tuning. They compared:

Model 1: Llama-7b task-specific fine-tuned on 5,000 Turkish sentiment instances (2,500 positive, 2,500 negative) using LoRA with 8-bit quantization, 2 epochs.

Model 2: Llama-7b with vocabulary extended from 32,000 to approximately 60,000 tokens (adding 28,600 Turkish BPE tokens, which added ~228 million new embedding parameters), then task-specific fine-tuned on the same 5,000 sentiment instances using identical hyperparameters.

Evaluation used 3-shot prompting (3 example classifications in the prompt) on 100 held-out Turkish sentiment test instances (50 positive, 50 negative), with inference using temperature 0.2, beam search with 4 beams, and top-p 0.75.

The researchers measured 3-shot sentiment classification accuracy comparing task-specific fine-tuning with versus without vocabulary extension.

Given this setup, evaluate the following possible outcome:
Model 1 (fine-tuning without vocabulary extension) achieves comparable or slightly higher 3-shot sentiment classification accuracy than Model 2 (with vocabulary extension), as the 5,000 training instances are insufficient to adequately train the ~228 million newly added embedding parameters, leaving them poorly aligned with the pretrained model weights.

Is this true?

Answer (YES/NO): NO